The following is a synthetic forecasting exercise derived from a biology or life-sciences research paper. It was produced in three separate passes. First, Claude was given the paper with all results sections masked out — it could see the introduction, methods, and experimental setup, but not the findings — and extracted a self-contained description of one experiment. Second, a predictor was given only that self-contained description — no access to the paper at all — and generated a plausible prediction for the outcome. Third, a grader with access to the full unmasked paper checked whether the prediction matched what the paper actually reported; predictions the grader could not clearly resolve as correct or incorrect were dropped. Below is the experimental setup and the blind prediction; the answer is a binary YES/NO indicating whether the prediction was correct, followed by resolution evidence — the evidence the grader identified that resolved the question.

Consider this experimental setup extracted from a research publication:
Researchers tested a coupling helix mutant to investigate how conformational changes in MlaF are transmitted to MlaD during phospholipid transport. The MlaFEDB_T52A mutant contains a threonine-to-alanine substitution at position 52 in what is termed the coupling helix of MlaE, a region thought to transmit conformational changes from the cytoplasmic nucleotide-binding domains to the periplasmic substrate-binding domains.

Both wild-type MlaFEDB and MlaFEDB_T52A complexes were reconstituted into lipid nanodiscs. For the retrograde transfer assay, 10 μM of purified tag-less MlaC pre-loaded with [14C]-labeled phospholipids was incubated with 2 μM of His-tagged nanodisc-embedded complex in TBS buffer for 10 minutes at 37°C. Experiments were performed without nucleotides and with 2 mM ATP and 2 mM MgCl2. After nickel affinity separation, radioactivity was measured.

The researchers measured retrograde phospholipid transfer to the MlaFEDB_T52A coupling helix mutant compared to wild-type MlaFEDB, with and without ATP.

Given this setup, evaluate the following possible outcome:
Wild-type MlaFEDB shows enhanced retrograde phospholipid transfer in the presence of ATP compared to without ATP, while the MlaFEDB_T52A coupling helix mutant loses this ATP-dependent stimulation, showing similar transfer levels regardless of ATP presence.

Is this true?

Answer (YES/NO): NO